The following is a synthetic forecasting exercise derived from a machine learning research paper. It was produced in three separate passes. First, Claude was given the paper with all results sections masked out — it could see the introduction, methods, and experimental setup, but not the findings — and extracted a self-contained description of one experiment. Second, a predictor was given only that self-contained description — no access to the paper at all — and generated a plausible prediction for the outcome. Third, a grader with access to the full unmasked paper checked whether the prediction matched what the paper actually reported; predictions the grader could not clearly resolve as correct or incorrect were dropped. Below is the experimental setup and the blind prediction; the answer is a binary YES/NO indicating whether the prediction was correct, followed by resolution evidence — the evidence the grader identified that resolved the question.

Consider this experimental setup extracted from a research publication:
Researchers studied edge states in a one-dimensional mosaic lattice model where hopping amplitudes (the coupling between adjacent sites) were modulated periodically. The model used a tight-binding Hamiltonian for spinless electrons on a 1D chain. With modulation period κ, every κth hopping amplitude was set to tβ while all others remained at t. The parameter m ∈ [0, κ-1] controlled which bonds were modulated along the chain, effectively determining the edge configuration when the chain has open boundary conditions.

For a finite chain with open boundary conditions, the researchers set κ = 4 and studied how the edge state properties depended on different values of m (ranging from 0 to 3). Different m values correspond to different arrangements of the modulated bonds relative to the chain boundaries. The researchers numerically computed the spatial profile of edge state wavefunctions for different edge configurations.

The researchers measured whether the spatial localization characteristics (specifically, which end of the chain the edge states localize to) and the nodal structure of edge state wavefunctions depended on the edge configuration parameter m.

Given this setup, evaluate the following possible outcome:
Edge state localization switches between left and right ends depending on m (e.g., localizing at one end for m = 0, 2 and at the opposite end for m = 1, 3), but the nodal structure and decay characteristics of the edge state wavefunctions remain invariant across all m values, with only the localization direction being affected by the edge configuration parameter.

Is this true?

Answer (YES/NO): NO